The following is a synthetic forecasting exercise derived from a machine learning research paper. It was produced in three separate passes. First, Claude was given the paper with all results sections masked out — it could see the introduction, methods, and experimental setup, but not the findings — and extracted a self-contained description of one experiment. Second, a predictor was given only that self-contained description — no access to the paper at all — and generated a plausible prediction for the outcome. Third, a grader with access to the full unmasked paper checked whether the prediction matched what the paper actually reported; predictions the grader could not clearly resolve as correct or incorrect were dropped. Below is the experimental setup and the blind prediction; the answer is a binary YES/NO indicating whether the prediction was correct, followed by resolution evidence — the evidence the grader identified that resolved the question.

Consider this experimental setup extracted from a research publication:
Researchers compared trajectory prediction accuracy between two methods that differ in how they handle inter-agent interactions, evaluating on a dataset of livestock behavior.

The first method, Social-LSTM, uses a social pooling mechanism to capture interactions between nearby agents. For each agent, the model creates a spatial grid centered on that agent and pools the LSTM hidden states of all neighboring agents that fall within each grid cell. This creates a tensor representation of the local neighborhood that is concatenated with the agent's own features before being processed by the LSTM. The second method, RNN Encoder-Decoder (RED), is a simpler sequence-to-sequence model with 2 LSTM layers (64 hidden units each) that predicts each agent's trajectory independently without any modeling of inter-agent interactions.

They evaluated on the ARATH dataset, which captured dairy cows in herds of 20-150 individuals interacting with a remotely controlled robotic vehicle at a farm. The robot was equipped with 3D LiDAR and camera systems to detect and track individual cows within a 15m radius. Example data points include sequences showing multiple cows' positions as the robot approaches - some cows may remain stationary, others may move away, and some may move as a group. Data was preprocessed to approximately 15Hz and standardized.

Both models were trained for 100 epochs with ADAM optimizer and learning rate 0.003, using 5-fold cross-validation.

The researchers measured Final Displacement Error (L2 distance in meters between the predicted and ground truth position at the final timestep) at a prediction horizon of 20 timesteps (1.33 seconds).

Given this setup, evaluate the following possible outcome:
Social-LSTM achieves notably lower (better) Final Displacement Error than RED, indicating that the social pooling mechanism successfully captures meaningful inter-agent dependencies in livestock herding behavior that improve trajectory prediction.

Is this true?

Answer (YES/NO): NO